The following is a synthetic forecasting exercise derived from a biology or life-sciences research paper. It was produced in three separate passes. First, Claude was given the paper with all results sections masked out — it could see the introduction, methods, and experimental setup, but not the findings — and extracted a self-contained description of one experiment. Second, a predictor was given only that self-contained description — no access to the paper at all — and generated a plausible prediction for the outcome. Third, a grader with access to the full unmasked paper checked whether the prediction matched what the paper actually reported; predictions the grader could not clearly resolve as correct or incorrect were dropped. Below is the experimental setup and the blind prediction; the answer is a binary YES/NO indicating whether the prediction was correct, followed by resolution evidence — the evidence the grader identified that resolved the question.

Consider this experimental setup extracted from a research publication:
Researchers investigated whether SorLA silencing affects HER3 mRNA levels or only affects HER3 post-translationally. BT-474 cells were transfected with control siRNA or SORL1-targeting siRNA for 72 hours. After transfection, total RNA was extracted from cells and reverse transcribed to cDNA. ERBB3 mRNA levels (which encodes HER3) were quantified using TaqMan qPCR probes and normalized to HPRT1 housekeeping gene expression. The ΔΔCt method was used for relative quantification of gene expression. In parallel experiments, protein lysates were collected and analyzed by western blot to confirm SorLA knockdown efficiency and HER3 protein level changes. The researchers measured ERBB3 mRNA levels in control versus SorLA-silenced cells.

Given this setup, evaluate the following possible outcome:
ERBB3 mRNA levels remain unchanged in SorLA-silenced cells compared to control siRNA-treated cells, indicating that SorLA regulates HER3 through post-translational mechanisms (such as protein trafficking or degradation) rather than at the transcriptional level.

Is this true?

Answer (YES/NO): YES